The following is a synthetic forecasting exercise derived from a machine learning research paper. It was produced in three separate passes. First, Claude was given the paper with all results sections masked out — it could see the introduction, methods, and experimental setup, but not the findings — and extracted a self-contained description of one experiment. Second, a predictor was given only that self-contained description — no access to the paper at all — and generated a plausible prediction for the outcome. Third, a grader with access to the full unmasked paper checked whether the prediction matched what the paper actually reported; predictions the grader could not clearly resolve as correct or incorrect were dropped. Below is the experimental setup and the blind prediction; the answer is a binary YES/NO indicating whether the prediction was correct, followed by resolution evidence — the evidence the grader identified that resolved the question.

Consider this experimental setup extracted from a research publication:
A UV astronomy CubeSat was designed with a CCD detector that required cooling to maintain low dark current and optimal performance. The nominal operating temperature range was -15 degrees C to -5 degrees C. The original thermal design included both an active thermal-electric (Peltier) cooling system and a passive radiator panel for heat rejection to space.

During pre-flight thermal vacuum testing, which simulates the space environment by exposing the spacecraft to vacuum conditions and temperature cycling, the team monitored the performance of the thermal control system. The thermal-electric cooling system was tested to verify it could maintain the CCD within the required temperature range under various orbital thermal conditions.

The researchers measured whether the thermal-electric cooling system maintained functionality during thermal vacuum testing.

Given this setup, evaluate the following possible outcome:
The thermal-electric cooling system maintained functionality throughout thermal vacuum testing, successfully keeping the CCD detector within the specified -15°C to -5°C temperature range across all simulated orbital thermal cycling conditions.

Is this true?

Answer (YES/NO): NO